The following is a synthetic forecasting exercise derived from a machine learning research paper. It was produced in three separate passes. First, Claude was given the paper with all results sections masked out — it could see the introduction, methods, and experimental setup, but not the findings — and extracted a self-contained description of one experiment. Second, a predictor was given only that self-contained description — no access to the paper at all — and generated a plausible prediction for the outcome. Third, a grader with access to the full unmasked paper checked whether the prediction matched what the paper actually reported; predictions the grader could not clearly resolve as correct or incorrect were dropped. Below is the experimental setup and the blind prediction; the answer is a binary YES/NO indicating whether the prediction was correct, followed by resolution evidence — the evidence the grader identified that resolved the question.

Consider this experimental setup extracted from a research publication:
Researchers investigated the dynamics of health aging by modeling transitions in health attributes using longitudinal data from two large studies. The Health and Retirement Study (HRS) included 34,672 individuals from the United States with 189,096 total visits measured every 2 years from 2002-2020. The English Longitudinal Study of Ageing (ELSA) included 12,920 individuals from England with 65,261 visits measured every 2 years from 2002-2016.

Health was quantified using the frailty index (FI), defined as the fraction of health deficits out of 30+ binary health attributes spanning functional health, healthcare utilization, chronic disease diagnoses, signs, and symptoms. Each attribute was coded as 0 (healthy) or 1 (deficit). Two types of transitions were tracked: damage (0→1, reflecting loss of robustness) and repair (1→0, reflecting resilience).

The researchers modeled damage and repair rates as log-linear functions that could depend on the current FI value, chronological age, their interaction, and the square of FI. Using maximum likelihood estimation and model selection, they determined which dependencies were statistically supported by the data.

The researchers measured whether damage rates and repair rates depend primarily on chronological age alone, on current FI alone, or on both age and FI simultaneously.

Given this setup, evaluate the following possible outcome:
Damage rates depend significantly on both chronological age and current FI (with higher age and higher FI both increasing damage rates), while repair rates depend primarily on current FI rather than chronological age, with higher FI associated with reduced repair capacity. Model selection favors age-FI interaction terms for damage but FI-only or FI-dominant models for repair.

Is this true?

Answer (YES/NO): NO